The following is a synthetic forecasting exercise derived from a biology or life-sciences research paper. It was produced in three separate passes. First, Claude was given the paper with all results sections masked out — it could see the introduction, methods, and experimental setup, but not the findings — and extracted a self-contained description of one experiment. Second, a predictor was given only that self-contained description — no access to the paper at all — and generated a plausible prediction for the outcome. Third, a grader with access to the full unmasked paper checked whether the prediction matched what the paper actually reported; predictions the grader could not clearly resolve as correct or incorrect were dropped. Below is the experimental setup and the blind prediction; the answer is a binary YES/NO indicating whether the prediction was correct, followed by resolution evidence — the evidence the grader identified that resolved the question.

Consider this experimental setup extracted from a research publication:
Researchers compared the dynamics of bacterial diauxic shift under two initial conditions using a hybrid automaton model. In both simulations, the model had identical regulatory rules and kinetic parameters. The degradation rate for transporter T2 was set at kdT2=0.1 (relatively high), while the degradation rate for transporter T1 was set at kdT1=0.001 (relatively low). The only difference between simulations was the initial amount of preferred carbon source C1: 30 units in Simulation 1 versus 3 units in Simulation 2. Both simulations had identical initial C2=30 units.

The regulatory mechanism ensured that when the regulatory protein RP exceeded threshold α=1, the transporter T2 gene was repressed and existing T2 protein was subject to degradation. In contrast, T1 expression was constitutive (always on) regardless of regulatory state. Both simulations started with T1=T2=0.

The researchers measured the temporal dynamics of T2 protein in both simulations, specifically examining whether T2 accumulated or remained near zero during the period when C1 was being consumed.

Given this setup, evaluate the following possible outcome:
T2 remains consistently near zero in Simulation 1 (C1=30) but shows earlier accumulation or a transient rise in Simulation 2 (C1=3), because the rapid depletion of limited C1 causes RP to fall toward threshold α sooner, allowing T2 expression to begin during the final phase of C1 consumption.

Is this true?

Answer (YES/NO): NO